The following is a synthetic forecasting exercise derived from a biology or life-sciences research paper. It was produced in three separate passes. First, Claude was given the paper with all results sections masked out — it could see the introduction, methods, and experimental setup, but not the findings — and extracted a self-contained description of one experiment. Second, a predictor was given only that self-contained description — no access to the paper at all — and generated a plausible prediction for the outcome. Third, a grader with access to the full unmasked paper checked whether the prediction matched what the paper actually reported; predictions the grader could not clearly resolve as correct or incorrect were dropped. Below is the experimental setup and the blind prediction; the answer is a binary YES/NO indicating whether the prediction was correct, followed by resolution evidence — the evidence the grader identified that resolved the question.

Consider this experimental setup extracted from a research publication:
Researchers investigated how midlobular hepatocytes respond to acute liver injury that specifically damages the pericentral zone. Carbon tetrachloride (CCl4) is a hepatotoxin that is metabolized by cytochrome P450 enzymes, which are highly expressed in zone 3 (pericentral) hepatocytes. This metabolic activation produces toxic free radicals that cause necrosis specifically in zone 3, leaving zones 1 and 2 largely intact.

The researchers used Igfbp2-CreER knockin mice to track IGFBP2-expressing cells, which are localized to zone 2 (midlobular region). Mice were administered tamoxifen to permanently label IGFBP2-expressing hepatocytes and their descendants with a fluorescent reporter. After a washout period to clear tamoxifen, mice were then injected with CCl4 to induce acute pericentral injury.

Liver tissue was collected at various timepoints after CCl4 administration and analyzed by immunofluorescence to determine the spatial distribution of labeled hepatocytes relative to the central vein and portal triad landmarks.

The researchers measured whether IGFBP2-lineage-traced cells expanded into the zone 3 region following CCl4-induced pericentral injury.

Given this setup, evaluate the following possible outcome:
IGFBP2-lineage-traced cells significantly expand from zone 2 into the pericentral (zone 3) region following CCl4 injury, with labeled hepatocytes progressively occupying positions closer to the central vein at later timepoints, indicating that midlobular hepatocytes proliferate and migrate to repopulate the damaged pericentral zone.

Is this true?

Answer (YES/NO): YES